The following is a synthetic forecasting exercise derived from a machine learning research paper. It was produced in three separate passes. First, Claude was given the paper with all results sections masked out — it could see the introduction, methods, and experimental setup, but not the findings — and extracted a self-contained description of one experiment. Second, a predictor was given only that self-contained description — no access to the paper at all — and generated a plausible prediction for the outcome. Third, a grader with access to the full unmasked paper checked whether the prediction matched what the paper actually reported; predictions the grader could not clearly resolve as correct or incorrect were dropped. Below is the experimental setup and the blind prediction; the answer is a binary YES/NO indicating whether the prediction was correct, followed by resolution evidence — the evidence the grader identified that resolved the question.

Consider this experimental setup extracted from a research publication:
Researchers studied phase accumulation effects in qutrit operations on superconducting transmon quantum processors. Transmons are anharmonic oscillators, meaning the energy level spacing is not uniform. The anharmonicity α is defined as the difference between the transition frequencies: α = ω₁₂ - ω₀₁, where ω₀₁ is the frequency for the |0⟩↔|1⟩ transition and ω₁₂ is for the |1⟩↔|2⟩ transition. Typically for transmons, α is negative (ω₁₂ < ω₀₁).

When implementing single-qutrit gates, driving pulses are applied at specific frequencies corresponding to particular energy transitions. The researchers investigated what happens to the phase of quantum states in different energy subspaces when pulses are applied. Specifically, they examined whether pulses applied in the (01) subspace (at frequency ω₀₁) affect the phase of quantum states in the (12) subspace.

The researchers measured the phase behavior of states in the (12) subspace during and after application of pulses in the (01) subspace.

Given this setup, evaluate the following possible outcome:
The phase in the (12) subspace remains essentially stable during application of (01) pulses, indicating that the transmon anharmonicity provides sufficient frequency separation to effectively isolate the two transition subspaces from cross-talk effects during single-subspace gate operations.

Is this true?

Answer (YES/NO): NO